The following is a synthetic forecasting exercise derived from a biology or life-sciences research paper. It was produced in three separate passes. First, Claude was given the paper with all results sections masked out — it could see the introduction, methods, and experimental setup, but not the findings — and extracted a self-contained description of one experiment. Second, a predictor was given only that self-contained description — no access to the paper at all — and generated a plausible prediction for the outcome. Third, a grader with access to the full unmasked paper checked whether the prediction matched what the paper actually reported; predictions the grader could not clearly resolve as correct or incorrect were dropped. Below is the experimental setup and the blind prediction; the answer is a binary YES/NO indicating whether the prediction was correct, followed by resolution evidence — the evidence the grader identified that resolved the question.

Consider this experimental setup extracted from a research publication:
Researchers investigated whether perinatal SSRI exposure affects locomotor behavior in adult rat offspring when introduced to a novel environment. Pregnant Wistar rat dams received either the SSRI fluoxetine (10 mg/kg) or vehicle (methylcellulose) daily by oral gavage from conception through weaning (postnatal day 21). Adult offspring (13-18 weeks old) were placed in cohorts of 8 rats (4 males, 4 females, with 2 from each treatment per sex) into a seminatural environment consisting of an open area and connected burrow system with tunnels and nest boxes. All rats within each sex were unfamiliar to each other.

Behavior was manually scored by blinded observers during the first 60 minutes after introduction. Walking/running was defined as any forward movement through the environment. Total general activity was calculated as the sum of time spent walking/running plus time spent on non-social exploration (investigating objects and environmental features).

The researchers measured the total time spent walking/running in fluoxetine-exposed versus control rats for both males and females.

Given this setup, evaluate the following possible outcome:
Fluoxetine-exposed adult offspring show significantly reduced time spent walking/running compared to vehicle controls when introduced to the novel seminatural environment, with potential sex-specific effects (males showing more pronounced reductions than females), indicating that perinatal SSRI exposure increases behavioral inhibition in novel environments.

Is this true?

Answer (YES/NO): NO